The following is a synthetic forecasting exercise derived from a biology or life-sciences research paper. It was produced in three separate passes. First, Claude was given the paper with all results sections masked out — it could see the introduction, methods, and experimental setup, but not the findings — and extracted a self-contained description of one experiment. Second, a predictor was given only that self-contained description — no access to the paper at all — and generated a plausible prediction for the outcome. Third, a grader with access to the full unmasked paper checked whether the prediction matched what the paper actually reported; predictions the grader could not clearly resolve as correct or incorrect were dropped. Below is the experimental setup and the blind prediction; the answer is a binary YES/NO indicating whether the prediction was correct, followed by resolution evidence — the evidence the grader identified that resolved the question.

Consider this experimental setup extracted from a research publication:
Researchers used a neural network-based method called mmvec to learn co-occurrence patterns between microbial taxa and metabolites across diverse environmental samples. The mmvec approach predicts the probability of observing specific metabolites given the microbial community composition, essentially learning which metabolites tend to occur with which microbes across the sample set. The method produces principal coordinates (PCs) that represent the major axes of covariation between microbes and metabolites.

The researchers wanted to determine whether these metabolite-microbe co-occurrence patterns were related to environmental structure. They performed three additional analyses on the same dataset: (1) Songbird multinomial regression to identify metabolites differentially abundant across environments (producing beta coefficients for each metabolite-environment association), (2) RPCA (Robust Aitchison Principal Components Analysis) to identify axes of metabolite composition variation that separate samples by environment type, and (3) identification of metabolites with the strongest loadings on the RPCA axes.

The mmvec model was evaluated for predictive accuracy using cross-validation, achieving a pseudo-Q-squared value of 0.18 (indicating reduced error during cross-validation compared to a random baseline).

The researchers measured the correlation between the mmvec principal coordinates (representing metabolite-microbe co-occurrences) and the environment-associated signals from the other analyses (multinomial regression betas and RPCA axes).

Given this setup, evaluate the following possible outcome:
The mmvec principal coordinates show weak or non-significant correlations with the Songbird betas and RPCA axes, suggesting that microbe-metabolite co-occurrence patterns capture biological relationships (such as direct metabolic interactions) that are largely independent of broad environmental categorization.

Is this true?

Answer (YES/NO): NO